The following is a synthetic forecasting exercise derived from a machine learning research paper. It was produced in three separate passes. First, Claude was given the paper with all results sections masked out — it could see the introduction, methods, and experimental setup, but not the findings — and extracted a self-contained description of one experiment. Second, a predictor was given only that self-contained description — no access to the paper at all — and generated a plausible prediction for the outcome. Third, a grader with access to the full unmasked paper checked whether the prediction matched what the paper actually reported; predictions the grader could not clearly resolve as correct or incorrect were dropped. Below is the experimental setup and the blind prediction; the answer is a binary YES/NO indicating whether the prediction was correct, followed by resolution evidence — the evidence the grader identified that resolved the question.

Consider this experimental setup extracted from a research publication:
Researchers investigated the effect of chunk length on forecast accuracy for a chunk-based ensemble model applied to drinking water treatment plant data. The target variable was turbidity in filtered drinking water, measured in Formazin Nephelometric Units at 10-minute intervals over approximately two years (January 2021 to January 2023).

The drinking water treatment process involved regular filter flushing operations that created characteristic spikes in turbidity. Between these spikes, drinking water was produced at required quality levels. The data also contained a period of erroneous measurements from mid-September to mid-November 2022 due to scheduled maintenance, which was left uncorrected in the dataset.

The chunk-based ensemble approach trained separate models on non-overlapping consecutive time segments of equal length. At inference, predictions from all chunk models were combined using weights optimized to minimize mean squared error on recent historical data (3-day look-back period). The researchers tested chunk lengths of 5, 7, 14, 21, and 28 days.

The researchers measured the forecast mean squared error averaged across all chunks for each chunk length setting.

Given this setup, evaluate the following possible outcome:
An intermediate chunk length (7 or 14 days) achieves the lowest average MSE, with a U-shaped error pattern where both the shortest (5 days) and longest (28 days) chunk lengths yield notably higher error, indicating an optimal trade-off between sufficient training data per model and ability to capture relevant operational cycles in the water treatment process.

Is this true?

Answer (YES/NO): NO